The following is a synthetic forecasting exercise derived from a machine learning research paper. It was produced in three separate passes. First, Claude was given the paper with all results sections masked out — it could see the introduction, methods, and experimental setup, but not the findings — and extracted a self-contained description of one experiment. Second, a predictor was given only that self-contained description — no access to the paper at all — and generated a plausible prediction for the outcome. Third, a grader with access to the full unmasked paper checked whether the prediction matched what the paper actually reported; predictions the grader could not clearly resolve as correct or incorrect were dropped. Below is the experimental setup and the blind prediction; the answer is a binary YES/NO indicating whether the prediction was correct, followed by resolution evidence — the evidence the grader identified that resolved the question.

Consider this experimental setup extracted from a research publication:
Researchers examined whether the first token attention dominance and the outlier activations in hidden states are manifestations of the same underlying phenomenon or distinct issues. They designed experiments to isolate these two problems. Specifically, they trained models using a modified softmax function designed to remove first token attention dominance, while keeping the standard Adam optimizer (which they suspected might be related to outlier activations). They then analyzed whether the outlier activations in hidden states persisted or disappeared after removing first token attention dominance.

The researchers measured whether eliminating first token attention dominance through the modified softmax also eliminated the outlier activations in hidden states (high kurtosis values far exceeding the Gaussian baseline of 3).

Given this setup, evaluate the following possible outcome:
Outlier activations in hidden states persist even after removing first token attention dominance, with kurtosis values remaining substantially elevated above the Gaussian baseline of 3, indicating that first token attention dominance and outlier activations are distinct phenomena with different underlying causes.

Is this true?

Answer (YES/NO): YES